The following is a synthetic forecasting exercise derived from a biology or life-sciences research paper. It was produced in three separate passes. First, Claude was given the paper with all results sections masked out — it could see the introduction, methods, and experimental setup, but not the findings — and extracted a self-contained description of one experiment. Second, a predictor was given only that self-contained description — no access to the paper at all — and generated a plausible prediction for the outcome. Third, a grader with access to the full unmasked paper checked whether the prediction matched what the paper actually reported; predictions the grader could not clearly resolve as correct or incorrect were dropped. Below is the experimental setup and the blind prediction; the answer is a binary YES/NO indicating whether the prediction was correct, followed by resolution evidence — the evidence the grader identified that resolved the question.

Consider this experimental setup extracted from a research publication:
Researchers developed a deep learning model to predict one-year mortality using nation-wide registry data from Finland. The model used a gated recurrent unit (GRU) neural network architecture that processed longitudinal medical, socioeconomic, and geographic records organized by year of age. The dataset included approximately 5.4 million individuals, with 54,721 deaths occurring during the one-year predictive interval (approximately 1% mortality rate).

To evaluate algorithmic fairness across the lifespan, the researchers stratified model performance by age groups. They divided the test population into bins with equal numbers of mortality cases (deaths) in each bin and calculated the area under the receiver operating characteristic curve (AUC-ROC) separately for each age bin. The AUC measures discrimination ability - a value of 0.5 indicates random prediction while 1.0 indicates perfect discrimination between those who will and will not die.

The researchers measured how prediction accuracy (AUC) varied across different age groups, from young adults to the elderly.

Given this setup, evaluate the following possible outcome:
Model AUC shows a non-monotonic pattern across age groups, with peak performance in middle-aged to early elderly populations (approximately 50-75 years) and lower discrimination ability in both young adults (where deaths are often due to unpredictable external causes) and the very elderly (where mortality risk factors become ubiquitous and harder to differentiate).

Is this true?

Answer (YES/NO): NO